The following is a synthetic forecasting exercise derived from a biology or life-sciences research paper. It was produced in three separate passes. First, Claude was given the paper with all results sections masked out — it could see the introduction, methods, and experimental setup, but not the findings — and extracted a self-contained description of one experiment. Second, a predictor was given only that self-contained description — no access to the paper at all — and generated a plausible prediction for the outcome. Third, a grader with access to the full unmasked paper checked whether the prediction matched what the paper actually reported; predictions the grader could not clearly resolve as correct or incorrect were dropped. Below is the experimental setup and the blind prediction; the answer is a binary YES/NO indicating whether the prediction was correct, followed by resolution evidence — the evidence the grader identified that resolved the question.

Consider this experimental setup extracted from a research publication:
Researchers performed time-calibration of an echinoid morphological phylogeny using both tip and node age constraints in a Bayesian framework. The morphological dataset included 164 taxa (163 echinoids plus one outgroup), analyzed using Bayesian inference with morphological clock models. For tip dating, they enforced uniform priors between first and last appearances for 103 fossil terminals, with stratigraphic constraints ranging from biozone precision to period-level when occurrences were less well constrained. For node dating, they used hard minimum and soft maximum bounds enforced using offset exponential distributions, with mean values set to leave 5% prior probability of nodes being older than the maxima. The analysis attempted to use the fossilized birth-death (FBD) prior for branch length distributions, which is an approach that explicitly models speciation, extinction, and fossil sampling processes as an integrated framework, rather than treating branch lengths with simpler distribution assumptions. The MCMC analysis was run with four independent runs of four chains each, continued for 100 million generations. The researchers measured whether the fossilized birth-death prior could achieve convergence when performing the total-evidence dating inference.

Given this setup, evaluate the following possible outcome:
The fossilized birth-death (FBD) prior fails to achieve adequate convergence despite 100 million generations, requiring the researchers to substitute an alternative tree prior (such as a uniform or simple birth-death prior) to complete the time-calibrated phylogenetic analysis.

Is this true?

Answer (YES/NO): YES